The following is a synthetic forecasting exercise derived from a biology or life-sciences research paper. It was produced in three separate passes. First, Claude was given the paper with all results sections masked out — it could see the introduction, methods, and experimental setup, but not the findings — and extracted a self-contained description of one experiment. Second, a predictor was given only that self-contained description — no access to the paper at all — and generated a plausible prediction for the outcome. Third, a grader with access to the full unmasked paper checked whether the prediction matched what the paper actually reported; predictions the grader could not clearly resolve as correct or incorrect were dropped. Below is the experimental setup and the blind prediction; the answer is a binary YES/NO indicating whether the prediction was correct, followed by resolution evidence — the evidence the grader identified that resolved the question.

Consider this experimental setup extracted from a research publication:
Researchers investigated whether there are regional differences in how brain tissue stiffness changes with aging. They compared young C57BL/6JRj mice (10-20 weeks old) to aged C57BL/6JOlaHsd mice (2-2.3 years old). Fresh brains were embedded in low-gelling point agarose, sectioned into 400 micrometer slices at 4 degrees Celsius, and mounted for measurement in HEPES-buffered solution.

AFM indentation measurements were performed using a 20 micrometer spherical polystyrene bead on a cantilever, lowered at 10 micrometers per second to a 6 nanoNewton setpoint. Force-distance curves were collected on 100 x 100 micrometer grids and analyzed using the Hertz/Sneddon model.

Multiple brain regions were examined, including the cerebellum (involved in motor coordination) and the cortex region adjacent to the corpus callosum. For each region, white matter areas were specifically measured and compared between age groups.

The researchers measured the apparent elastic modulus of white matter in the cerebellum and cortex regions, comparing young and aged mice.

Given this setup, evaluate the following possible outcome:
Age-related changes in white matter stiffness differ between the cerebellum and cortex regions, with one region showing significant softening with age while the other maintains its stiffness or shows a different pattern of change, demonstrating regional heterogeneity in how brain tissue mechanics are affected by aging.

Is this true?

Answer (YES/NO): NO